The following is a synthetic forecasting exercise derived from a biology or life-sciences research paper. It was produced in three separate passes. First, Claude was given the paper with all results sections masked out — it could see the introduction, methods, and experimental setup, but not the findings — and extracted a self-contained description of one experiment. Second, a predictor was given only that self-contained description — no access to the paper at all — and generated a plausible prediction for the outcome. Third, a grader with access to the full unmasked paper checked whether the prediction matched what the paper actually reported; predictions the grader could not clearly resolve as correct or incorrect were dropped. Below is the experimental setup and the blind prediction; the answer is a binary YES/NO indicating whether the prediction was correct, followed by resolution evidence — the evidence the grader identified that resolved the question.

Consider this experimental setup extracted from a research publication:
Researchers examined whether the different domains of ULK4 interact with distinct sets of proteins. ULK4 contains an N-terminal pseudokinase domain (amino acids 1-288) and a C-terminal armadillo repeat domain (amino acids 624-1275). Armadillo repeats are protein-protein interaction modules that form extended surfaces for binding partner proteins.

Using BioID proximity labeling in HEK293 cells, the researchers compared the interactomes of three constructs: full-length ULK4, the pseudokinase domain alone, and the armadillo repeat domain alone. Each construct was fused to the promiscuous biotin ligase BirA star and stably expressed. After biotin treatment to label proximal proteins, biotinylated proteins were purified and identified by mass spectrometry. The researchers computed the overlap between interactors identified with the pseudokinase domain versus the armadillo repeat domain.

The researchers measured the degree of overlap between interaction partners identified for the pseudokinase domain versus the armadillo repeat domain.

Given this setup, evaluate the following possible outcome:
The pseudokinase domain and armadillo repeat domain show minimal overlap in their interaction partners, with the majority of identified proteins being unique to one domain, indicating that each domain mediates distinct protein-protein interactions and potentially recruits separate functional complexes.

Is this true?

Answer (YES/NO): YES